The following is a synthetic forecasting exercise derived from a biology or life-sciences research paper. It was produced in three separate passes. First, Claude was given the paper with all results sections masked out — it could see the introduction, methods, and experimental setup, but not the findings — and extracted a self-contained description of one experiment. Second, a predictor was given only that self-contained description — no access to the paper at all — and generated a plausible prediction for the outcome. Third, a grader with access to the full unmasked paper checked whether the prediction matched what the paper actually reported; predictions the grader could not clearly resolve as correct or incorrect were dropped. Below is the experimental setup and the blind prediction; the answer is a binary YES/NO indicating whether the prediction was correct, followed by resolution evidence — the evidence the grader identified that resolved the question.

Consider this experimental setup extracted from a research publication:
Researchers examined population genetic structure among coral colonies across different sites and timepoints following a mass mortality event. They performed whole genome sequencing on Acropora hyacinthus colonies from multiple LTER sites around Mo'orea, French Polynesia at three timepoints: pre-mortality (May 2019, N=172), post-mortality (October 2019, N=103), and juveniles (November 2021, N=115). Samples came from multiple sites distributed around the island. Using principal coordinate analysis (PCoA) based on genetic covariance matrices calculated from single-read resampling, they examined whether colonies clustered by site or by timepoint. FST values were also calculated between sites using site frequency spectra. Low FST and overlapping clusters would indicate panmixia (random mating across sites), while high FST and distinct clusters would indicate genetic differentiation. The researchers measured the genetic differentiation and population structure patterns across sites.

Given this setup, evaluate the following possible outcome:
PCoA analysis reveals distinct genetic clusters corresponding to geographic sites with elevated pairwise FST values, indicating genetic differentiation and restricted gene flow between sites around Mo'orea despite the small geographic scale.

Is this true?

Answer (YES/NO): NO